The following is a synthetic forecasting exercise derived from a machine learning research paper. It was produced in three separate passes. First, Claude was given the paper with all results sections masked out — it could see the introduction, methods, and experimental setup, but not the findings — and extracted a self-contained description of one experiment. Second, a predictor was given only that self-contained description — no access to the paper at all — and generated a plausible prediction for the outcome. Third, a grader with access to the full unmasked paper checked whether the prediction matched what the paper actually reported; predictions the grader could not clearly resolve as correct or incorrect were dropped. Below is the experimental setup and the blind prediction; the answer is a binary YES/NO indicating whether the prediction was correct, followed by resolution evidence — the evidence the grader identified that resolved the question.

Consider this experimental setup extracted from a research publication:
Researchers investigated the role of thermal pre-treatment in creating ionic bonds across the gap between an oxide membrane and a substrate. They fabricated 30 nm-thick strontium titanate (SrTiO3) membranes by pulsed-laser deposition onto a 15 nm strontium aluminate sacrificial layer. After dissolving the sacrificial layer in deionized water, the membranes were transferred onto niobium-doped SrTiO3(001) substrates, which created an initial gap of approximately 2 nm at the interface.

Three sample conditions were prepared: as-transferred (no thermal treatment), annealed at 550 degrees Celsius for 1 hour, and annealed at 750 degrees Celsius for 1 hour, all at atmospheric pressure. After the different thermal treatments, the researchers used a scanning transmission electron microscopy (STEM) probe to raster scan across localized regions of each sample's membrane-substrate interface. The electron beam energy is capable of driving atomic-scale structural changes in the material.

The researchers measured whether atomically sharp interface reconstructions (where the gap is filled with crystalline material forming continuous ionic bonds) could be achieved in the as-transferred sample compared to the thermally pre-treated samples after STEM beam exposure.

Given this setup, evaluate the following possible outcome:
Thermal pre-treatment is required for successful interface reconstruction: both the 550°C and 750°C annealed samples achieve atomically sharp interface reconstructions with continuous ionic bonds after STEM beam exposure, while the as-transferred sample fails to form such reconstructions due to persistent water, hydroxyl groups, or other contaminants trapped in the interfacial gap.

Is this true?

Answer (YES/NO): YES